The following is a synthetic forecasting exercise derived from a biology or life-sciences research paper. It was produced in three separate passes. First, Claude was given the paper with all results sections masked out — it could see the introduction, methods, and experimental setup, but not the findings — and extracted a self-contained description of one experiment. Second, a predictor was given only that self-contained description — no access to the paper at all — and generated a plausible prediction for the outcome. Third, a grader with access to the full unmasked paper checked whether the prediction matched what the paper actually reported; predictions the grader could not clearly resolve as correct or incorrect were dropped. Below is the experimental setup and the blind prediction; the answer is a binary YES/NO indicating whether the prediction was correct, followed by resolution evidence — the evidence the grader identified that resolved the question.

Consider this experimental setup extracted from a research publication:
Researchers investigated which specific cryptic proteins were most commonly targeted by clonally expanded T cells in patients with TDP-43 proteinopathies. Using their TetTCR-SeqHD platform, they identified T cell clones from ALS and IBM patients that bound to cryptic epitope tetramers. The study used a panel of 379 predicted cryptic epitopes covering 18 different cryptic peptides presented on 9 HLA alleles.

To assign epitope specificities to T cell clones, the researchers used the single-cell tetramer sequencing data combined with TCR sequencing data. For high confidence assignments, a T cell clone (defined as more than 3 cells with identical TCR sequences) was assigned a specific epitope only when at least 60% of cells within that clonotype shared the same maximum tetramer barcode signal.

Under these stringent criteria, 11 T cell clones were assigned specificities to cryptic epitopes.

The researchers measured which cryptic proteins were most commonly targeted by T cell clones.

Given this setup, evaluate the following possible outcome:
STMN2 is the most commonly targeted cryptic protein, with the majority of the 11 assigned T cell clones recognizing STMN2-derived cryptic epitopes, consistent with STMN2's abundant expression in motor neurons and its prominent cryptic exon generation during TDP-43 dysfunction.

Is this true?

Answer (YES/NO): NO